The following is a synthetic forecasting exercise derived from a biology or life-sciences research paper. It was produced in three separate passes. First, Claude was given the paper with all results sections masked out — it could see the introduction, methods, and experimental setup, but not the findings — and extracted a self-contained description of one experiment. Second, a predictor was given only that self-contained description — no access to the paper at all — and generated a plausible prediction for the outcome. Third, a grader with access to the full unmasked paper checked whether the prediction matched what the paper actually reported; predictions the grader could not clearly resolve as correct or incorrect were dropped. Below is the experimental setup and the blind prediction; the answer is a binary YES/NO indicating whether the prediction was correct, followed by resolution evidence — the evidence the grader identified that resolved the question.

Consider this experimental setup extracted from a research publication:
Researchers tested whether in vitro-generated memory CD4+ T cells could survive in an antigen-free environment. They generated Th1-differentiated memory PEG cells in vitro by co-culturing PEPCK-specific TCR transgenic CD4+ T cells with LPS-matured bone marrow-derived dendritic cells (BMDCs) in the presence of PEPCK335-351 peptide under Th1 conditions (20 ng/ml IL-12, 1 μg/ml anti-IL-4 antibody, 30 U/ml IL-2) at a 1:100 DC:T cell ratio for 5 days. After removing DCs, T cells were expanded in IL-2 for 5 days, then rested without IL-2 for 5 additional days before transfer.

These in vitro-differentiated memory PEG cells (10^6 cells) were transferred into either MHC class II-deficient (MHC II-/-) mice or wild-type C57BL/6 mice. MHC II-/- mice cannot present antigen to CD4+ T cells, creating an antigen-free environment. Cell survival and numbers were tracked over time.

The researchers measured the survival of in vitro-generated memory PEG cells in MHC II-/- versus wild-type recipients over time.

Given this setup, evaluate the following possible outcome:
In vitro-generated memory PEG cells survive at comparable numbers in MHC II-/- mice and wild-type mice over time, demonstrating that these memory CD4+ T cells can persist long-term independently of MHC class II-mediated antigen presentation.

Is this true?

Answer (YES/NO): NO